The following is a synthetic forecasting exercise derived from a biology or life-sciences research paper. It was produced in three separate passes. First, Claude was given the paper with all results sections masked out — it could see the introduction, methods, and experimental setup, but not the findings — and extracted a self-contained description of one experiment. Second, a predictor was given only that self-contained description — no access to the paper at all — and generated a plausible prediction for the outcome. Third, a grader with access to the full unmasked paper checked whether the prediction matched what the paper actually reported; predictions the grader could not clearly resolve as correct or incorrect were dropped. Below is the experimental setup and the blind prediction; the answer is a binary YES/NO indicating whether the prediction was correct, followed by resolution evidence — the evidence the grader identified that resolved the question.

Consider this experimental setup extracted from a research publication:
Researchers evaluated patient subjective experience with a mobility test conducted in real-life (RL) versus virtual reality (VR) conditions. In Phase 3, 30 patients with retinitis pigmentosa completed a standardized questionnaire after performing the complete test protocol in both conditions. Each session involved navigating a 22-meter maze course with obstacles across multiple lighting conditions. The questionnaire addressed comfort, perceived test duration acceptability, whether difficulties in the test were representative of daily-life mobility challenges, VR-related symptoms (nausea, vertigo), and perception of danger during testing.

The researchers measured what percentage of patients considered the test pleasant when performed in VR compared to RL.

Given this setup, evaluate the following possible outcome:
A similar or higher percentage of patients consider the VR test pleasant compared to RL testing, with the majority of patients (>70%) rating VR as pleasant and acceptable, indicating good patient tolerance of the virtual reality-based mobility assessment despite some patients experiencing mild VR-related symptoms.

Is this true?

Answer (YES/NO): NO